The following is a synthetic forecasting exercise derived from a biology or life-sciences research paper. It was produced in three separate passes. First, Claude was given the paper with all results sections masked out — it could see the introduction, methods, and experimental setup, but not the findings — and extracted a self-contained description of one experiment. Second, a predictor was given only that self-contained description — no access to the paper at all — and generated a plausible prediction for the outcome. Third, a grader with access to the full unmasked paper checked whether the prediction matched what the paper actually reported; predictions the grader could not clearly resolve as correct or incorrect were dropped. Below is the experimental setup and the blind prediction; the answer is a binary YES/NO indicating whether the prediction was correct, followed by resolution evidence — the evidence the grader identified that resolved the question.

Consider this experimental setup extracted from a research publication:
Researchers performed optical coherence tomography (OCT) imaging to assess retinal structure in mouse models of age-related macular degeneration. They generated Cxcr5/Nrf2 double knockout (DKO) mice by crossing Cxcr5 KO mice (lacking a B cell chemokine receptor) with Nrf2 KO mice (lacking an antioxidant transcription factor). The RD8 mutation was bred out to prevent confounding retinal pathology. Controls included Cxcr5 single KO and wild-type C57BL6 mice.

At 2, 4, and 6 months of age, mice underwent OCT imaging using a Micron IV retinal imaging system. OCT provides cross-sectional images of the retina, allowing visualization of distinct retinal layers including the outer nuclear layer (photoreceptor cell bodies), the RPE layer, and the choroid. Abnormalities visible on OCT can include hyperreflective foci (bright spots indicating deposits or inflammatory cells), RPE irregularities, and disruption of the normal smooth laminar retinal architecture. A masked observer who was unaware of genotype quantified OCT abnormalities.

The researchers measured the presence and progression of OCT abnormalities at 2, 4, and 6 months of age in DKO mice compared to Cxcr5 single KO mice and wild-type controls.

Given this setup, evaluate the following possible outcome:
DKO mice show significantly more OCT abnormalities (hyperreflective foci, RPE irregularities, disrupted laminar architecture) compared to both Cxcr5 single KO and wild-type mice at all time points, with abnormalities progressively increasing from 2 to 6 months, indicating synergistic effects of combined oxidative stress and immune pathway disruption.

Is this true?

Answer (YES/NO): NO